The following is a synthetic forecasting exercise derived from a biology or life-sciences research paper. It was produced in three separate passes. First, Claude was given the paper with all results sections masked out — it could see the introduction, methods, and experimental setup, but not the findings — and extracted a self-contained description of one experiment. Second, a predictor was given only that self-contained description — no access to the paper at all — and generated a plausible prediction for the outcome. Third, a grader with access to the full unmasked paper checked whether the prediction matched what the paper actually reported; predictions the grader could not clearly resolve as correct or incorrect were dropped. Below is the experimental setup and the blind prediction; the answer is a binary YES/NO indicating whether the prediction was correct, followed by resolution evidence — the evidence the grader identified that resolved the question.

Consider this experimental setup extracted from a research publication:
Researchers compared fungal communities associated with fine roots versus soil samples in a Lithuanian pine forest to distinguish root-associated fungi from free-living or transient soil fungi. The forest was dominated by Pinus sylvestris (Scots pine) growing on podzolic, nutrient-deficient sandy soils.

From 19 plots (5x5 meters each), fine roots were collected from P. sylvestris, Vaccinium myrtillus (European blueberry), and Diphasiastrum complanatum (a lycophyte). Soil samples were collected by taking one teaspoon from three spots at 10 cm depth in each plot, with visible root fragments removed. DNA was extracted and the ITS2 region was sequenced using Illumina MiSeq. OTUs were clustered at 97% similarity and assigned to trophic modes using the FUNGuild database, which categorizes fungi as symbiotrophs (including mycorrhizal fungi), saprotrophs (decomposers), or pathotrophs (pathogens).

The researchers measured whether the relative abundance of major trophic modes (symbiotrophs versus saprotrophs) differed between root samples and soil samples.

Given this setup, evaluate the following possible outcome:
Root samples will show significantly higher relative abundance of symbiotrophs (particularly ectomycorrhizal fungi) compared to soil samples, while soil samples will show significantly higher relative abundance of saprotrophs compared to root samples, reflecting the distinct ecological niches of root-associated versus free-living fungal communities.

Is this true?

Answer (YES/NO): NO